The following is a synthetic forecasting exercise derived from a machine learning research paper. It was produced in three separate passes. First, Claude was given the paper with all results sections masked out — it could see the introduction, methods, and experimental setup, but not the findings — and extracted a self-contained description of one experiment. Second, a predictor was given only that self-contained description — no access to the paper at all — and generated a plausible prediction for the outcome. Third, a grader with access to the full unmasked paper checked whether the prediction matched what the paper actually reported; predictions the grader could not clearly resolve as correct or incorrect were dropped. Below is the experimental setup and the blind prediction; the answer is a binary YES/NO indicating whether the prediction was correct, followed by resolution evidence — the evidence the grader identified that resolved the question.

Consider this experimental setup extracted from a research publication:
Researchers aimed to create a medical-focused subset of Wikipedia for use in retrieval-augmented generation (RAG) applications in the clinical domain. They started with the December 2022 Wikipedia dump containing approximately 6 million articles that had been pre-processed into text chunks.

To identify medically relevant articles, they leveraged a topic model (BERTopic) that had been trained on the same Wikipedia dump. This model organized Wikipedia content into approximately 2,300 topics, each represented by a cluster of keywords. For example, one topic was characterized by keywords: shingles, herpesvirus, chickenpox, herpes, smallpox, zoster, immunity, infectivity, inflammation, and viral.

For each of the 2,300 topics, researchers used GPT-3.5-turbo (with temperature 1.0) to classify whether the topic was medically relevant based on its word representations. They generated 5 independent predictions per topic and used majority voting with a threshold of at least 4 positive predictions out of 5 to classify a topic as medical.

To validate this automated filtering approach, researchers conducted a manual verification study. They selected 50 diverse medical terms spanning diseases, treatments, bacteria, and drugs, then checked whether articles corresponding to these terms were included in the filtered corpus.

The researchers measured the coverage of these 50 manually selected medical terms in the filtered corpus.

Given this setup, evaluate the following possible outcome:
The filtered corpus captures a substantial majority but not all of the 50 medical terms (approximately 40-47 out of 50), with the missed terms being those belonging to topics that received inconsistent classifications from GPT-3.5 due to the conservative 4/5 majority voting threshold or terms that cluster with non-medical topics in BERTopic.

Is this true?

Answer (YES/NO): NO